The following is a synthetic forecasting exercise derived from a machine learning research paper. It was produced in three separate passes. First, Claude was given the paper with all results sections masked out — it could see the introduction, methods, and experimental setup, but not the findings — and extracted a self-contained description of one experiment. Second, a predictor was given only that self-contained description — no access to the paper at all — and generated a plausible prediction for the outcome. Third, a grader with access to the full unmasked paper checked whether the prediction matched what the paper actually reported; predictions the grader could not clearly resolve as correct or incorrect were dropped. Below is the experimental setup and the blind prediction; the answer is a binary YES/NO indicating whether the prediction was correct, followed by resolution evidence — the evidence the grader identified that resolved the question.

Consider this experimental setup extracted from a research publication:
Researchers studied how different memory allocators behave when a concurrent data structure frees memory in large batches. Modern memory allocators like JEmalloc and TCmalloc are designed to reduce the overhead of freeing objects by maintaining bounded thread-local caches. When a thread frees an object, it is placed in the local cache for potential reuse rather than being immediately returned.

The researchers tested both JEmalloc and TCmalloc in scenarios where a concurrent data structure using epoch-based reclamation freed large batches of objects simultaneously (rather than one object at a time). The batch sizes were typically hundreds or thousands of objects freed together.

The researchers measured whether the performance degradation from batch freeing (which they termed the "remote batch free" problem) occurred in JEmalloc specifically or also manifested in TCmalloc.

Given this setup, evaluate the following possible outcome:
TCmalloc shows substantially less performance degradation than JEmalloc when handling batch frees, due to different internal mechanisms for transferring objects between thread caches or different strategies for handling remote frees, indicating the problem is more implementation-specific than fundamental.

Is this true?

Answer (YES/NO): NO